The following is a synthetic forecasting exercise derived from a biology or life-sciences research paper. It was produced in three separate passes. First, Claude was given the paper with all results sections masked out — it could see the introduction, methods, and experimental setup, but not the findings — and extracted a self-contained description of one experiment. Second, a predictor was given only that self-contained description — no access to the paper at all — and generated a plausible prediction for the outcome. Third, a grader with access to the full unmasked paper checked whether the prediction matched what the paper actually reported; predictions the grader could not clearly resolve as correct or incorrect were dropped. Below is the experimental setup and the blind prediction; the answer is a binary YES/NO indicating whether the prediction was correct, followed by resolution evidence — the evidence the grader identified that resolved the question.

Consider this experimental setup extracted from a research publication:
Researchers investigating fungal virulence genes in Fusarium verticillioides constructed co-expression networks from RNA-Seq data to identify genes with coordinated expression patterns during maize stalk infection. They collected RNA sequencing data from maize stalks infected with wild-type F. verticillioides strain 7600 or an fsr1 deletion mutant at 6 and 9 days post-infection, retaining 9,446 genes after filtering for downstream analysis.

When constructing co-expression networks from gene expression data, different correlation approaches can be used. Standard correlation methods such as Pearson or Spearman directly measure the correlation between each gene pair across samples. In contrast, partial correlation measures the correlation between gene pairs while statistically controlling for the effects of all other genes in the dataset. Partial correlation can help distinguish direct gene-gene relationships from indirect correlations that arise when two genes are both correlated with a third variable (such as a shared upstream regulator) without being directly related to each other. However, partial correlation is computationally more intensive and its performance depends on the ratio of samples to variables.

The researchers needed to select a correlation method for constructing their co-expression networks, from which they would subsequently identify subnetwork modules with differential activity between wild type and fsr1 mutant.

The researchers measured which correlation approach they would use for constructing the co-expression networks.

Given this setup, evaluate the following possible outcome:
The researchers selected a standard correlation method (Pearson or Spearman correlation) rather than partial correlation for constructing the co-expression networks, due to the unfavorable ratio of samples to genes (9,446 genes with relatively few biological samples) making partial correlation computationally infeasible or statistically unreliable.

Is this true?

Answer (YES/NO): NO